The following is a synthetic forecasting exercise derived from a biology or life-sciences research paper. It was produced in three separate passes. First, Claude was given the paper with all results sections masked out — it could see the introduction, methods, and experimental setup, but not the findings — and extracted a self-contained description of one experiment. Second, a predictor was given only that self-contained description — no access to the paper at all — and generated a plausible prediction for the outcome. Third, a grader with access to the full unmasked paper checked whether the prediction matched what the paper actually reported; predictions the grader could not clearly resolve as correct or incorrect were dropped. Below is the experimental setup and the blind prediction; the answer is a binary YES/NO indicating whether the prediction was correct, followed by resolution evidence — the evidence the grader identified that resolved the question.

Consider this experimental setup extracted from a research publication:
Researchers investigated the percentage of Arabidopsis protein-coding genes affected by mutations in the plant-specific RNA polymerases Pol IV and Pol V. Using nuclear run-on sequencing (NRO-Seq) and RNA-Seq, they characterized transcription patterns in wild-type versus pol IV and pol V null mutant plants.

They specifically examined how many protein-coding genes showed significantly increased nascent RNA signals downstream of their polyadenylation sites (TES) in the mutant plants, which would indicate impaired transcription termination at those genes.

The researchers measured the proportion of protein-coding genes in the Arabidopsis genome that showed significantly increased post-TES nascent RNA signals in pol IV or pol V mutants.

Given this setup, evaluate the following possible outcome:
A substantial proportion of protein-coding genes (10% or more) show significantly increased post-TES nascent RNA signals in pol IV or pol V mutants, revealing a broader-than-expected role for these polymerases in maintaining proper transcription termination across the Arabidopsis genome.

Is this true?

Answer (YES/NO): YES